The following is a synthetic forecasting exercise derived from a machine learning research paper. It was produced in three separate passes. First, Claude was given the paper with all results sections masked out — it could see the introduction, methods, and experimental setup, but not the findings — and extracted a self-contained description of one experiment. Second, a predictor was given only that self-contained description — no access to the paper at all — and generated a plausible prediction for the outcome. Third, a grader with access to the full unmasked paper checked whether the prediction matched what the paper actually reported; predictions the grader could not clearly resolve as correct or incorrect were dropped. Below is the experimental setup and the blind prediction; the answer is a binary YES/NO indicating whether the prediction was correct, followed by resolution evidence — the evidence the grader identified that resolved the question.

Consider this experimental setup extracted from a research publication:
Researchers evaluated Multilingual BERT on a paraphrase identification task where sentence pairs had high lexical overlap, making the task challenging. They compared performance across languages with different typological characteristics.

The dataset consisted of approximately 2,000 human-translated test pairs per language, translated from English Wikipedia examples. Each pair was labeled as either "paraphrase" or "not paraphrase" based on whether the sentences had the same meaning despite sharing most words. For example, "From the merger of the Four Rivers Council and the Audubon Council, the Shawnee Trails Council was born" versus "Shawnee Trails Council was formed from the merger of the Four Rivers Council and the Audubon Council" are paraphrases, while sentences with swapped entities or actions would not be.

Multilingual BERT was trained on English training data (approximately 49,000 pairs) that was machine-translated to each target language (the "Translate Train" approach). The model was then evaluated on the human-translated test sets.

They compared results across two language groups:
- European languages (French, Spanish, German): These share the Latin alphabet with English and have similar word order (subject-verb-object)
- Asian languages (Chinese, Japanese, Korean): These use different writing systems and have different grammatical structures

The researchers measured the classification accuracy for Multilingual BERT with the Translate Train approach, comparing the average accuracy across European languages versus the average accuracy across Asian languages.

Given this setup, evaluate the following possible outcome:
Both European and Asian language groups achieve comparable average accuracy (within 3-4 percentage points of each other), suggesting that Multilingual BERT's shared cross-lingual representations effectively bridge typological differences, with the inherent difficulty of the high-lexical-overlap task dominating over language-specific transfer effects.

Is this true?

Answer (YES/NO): NO